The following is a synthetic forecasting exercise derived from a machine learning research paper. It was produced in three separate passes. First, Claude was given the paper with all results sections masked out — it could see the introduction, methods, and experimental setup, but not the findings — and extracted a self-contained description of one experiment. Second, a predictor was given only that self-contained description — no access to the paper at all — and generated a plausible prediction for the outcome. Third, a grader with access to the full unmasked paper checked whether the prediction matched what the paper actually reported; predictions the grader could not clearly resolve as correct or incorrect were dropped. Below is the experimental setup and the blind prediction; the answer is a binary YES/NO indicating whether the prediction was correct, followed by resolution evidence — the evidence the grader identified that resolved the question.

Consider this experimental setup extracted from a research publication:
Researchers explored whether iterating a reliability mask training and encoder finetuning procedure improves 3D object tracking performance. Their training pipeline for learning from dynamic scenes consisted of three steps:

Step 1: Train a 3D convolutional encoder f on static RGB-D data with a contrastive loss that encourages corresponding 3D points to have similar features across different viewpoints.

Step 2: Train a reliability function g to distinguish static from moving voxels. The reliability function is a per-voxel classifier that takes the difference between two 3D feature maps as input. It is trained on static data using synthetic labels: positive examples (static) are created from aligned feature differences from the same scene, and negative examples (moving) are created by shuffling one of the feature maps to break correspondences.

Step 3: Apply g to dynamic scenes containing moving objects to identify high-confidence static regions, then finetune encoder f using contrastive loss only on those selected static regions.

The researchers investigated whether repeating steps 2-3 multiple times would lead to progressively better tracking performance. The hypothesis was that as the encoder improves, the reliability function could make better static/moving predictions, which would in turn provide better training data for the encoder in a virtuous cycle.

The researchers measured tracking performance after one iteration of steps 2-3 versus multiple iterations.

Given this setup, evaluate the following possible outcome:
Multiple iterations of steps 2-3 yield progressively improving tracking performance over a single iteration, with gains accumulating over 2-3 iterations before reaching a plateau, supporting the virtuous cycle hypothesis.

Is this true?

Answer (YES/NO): NO